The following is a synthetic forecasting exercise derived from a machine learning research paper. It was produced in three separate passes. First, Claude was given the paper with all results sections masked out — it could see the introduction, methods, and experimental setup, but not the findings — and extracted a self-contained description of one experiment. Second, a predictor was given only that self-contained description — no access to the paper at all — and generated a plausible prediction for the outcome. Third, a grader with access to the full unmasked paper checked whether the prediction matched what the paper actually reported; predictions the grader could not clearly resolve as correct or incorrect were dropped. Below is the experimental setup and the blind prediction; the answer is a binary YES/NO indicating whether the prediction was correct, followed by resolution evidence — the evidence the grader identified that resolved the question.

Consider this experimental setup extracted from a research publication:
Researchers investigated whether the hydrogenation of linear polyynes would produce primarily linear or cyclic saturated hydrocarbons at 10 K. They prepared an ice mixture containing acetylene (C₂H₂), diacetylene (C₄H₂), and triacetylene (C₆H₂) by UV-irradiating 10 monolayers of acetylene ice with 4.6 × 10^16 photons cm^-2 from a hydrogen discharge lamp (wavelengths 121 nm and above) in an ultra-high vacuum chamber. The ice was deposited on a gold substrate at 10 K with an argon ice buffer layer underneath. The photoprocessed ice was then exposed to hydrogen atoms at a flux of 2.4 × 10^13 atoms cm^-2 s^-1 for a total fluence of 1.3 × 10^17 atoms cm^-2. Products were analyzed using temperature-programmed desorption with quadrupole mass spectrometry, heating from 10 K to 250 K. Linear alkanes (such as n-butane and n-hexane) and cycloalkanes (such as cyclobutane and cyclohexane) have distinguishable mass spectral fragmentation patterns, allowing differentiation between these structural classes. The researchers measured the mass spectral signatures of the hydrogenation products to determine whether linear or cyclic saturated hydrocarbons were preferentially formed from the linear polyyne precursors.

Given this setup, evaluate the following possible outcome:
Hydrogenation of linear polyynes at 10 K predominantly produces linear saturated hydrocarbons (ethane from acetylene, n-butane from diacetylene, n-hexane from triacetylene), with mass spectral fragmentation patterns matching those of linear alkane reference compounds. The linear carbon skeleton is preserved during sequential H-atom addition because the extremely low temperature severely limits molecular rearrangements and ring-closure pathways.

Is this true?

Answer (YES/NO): YES